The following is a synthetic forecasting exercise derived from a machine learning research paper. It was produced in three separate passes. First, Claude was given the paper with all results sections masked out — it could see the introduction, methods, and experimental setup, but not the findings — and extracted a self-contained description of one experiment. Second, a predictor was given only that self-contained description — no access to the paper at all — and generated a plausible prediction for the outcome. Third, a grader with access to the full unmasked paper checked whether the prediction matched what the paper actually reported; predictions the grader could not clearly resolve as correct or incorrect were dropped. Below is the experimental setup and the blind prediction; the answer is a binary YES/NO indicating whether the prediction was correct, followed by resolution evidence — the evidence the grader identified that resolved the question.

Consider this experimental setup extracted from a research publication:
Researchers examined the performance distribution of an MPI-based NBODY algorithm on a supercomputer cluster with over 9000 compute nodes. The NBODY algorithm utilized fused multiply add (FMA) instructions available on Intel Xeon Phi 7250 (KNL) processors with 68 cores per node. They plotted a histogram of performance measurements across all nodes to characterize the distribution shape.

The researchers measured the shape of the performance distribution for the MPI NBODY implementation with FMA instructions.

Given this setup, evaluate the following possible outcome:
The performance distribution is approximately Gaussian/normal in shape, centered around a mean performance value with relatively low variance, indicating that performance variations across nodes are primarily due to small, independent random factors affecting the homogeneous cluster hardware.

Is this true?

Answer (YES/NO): NO